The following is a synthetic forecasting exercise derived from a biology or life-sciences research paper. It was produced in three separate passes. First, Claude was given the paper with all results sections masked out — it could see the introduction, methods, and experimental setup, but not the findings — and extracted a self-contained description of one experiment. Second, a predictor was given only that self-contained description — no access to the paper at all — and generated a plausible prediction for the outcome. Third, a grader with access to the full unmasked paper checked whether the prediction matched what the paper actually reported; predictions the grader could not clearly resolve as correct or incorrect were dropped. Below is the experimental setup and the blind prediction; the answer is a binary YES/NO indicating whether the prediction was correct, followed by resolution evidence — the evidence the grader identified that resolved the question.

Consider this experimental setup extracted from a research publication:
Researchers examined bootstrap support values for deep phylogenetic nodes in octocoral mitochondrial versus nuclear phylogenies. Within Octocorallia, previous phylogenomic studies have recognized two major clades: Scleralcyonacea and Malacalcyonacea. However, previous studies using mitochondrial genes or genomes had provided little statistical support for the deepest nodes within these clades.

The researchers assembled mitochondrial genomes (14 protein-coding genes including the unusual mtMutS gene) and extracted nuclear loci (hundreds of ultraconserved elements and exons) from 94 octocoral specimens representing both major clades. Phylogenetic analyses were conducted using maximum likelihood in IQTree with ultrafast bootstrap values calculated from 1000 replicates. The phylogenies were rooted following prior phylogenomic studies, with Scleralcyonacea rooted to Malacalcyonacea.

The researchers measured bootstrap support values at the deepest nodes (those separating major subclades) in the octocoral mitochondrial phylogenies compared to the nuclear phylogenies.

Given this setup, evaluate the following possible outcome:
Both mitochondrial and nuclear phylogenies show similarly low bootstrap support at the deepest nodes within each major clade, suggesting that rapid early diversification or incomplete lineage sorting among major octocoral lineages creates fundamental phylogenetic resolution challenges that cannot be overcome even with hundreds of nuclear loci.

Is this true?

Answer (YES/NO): NO